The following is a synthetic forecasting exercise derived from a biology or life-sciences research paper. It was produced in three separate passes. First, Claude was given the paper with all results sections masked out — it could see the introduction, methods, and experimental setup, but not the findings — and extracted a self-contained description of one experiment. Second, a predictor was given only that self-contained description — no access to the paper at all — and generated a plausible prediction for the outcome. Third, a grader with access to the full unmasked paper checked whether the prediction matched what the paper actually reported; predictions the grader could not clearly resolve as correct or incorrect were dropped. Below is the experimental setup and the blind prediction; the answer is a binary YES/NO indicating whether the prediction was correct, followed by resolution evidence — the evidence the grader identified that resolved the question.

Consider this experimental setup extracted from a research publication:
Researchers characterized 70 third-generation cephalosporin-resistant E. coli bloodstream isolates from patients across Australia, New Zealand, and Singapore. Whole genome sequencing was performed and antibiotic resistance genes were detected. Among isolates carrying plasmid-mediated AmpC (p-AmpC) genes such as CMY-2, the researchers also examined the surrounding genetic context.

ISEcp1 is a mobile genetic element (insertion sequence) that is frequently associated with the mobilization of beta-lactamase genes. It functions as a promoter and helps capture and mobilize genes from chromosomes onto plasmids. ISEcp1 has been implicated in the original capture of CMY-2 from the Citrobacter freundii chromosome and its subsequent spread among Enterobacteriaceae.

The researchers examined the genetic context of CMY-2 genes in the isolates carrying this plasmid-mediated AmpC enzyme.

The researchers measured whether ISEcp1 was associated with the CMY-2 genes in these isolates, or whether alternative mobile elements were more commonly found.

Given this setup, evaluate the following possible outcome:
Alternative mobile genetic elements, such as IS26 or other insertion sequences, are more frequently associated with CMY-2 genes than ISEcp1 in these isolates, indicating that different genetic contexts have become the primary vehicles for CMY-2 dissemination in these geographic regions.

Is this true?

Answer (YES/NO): NO